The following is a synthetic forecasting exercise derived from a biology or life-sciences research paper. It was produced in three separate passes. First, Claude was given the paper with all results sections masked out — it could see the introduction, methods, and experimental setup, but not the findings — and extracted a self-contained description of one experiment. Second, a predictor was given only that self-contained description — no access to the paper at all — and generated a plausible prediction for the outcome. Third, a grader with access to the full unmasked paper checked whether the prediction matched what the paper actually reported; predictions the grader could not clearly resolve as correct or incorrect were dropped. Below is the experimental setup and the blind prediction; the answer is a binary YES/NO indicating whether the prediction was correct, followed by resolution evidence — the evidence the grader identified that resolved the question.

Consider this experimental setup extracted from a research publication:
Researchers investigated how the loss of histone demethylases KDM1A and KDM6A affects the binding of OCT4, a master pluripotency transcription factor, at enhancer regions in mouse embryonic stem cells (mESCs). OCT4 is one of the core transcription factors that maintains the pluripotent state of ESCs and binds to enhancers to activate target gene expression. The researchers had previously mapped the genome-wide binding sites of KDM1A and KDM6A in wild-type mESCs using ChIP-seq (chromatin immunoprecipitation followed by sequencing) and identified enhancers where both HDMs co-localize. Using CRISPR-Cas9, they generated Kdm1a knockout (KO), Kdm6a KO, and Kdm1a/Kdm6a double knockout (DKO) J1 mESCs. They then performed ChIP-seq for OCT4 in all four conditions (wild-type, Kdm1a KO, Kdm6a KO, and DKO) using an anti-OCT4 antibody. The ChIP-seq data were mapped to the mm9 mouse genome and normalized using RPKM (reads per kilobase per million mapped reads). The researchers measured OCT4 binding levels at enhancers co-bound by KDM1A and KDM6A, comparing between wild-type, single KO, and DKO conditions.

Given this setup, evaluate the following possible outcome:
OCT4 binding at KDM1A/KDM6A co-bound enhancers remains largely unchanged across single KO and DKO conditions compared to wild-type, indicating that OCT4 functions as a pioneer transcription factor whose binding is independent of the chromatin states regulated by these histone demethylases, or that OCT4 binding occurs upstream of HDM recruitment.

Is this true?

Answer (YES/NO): NO